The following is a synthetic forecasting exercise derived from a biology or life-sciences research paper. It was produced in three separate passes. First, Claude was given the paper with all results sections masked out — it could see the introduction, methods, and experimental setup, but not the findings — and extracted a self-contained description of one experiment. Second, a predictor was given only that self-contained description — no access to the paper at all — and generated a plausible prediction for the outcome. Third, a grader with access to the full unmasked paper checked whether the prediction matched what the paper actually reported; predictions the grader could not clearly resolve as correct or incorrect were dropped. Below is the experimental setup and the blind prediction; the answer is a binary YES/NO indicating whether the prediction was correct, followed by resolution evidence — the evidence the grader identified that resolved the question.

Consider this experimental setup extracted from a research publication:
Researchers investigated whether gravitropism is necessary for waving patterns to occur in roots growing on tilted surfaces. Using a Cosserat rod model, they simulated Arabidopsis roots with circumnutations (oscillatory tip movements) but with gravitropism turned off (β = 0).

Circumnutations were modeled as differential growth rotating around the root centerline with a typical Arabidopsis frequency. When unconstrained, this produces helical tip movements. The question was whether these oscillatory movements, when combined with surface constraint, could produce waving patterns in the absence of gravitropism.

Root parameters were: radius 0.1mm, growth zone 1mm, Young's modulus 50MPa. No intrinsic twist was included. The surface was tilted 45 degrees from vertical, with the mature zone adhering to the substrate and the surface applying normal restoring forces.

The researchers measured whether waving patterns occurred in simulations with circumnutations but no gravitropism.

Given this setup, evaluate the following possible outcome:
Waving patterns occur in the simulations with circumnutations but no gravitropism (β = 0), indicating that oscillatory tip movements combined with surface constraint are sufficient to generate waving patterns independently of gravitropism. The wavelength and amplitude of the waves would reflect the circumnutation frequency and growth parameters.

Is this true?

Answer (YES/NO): NO